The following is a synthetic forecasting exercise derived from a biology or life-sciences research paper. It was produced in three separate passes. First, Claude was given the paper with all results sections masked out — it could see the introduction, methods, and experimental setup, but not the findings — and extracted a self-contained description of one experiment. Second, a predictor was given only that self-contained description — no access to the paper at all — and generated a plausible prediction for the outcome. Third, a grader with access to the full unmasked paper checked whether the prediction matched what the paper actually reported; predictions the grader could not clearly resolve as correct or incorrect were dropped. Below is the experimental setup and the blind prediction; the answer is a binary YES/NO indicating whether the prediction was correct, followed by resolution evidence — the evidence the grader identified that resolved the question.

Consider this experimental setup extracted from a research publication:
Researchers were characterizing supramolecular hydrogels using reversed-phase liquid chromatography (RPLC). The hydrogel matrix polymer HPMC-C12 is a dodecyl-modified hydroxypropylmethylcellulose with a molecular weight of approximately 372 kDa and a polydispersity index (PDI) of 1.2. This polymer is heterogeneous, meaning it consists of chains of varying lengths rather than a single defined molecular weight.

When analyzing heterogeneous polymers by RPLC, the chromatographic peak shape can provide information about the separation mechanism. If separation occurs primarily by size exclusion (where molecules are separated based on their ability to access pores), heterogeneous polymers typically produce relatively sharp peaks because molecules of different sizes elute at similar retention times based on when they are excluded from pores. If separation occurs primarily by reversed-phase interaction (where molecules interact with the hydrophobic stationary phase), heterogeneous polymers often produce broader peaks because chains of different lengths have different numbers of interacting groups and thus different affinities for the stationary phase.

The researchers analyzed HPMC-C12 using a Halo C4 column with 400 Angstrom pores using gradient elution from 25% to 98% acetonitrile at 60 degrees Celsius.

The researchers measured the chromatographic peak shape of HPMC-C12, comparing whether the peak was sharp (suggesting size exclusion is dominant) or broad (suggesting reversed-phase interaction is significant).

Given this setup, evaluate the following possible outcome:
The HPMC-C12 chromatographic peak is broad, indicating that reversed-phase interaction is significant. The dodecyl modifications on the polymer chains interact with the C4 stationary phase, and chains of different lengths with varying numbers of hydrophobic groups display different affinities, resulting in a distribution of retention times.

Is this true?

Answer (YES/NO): NO